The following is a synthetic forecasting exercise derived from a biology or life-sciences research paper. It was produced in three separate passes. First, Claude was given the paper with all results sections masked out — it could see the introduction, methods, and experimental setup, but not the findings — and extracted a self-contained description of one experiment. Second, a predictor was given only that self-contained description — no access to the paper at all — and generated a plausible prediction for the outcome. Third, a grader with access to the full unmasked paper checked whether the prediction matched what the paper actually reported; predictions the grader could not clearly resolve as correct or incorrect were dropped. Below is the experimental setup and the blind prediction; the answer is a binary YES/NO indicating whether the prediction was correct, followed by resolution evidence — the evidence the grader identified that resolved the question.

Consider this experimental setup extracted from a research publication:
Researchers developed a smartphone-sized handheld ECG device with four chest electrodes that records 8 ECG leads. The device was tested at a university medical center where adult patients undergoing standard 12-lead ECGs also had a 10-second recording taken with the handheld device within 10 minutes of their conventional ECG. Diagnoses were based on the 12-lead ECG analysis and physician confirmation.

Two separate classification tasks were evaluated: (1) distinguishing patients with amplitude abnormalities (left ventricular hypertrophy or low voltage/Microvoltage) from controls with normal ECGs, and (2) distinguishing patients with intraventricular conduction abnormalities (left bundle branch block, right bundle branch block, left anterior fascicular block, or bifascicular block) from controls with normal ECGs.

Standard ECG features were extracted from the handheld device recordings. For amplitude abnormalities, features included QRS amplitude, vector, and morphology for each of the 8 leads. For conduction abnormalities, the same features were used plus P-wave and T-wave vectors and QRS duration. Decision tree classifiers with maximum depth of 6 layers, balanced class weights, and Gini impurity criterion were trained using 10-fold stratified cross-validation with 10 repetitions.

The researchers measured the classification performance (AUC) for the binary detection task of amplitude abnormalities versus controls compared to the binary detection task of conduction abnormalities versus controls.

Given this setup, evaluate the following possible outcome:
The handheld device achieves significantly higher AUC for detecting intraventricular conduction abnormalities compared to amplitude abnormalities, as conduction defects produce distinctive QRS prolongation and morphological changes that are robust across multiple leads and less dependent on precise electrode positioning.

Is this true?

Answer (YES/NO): YES